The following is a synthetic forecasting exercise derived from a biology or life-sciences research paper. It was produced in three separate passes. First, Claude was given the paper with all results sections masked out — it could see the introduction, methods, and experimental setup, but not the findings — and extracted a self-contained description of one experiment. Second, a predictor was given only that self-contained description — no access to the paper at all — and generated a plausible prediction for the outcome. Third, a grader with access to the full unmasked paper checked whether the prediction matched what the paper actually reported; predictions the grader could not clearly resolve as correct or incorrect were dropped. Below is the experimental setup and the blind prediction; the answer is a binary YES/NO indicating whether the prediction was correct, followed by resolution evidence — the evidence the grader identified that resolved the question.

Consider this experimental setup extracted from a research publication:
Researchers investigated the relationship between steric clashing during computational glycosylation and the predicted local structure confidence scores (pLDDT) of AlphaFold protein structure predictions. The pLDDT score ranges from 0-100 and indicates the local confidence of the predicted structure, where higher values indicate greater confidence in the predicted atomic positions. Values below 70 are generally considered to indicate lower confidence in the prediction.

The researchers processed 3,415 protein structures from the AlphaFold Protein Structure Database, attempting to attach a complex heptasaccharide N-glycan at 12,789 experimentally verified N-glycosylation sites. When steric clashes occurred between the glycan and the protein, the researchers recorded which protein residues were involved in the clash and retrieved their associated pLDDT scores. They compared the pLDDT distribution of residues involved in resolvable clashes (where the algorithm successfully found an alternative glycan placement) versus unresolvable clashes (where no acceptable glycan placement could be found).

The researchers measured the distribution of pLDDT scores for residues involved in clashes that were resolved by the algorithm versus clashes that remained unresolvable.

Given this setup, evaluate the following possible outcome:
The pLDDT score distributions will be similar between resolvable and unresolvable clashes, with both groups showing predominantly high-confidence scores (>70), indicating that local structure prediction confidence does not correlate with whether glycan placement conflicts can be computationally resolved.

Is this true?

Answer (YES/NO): NO